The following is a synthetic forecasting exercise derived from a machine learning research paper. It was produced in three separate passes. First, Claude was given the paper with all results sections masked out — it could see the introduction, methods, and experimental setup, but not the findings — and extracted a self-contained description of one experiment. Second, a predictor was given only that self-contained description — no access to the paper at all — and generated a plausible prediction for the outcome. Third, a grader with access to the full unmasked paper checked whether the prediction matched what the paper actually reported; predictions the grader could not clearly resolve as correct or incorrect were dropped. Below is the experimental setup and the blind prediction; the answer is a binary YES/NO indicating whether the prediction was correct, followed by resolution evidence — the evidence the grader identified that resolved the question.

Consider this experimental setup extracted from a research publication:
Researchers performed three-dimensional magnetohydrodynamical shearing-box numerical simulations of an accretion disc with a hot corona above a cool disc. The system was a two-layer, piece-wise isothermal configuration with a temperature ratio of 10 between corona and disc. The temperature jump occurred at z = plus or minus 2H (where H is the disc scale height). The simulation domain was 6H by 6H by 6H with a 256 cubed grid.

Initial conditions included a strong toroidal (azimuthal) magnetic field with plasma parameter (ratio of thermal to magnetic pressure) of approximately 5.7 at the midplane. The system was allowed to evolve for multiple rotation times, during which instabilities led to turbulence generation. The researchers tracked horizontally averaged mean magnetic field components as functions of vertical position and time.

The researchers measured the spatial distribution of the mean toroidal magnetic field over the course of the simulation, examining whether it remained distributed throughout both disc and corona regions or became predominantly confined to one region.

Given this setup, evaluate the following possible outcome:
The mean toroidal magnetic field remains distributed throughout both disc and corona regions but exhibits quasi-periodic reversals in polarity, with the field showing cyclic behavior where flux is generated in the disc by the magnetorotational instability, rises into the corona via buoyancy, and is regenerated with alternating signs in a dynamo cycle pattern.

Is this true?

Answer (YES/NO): NO